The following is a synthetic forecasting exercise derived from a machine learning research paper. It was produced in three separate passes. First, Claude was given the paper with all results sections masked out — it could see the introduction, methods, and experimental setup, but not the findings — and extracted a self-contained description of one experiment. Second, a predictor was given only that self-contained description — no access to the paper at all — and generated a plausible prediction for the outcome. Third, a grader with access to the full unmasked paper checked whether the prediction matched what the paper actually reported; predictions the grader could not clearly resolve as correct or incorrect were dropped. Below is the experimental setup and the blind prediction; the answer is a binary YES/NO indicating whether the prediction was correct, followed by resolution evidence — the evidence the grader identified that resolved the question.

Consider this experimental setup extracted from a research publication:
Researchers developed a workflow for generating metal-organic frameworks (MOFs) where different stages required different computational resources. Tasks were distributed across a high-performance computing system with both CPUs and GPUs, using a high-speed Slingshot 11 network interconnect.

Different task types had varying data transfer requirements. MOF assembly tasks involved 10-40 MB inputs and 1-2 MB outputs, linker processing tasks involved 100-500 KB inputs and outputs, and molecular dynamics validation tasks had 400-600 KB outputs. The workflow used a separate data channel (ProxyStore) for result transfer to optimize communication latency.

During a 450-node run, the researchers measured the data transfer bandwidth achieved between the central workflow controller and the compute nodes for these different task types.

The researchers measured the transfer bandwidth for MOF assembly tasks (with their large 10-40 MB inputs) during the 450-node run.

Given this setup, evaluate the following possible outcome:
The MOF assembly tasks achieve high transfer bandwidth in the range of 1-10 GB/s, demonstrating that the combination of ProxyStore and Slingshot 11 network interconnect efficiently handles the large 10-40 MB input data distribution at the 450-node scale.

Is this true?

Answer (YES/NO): YES